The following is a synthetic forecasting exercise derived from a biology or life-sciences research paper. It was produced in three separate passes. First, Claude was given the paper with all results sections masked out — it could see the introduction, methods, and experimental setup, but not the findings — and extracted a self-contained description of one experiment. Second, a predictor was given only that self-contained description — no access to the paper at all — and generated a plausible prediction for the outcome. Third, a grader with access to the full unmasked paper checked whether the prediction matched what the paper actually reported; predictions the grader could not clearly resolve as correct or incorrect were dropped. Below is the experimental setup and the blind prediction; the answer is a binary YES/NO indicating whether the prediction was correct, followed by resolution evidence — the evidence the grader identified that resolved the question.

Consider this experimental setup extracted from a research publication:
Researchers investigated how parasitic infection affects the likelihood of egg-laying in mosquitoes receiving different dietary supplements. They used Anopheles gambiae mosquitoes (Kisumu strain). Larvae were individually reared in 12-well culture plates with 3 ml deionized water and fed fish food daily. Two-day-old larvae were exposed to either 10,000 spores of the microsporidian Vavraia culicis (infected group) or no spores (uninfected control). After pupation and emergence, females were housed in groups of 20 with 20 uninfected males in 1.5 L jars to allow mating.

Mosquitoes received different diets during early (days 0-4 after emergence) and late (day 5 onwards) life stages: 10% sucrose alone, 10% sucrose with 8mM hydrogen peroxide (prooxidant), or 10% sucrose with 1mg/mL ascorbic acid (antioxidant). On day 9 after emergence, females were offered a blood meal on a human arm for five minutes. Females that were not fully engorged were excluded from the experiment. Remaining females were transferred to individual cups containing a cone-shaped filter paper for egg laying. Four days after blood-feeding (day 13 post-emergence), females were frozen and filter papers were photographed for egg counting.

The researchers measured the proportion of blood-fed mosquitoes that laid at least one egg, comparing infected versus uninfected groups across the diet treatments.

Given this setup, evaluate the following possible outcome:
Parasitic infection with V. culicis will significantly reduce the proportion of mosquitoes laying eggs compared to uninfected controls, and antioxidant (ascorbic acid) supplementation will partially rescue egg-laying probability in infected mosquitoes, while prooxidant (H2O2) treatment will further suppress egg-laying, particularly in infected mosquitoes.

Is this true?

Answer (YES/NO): NO